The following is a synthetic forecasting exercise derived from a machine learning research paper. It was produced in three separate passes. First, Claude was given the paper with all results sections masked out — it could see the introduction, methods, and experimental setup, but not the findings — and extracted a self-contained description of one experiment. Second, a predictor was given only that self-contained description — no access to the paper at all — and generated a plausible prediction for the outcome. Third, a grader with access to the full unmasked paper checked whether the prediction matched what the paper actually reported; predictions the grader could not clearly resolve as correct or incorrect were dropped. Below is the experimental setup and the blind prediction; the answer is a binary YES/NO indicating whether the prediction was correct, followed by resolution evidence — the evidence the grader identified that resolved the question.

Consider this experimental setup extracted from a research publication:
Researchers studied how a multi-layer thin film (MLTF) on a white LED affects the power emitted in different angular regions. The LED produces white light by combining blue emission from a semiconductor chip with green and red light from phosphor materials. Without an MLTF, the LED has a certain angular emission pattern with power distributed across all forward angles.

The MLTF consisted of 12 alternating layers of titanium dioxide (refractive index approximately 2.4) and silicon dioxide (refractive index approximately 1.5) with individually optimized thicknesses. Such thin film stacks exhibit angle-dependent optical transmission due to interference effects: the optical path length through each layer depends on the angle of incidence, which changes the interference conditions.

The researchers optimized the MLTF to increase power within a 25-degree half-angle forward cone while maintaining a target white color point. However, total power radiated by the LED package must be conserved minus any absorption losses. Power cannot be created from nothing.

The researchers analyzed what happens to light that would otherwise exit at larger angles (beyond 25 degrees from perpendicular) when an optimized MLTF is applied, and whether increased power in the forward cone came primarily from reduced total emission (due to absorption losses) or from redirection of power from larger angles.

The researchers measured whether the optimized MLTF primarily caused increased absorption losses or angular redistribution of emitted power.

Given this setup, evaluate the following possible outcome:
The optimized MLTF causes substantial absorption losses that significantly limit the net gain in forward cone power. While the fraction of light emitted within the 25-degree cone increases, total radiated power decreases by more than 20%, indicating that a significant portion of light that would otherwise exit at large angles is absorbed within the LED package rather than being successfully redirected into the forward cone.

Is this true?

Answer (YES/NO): NO